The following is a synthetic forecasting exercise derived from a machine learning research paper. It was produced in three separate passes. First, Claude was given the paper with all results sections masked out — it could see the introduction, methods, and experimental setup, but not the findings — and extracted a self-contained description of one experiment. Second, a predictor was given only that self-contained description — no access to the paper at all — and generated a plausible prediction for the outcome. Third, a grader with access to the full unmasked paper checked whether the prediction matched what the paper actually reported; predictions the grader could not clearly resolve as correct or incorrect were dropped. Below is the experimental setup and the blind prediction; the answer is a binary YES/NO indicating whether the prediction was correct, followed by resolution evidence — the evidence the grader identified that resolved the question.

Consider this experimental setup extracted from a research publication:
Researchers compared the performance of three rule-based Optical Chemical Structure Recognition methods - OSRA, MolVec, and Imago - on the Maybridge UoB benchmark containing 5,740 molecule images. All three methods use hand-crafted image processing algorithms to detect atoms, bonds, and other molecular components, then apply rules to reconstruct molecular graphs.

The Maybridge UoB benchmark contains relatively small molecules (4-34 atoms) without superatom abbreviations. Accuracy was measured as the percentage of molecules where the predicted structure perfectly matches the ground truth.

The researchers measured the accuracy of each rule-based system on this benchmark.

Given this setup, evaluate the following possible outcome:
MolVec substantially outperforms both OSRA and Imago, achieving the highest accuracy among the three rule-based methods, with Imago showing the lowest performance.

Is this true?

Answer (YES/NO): NO